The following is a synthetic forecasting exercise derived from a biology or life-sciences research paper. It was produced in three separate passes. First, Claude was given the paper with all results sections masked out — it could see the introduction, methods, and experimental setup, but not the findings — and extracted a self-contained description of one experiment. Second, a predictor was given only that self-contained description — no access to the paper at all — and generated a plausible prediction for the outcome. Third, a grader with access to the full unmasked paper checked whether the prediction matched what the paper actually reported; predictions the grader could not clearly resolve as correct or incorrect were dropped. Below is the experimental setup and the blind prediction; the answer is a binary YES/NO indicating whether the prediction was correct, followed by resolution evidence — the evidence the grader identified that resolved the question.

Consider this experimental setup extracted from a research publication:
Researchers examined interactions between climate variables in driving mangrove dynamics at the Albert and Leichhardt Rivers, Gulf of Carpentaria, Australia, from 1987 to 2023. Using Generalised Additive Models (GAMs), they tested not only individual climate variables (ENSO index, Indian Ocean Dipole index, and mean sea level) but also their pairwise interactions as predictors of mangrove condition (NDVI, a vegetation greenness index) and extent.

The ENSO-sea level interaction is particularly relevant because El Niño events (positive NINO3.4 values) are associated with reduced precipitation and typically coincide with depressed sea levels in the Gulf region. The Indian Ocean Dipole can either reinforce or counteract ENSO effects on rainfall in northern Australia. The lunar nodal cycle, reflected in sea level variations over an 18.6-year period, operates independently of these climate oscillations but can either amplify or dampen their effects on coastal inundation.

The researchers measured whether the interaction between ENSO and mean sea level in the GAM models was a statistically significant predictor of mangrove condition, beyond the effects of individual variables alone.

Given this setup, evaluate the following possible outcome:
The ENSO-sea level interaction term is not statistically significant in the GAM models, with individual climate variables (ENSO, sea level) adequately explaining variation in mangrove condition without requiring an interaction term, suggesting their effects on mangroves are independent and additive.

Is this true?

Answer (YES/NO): NO